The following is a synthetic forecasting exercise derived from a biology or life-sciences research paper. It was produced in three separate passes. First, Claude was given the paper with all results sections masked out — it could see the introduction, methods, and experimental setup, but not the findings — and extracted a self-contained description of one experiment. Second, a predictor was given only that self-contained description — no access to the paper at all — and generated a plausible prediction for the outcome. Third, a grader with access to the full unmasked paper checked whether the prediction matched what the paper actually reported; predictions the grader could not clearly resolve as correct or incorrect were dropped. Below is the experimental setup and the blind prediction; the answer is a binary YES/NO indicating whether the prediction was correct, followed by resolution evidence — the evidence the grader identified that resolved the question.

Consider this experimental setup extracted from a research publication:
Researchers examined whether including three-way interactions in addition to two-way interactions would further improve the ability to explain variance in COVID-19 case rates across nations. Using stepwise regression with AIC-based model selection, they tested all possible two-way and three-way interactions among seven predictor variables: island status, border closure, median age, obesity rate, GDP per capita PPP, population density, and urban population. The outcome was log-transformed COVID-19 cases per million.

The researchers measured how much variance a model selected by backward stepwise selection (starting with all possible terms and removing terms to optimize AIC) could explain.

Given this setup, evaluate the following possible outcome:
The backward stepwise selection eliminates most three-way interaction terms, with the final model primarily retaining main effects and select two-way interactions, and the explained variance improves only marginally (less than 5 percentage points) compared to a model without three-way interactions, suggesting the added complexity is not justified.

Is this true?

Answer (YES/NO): NO